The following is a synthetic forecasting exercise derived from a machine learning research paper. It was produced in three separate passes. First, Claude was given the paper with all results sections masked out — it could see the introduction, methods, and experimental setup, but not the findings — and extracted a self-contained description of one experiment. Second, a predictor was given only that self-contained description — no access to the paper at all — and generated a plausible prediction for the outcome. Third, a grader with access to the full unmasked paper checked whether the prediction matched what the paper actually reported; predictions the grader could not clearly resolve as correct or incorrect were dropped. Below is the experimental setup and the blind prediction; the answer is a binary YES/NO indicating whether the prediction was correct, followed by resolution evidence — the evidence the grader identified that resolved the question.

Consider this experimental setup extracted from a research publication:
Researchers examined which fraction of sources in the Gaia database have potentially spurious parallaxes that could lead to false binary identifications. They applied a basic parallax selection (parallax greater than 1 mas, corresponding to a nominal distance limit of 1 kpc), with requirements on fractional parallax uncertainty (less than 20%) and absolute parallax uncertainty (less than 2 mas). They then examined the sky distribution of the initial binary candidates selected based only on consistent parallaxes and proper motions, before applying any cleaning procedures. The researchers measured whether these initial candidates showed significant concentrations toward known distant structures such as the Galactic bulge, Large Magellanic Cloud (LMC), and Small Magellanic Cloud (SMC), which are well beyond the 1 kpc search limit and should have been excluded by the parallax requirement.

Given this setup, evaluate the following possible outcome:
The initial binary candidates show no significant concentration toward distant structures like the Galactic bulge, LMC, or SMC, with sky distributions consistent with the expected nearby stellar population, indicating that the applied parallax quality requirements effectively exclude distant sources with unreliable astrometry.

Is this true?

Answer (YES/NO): NO